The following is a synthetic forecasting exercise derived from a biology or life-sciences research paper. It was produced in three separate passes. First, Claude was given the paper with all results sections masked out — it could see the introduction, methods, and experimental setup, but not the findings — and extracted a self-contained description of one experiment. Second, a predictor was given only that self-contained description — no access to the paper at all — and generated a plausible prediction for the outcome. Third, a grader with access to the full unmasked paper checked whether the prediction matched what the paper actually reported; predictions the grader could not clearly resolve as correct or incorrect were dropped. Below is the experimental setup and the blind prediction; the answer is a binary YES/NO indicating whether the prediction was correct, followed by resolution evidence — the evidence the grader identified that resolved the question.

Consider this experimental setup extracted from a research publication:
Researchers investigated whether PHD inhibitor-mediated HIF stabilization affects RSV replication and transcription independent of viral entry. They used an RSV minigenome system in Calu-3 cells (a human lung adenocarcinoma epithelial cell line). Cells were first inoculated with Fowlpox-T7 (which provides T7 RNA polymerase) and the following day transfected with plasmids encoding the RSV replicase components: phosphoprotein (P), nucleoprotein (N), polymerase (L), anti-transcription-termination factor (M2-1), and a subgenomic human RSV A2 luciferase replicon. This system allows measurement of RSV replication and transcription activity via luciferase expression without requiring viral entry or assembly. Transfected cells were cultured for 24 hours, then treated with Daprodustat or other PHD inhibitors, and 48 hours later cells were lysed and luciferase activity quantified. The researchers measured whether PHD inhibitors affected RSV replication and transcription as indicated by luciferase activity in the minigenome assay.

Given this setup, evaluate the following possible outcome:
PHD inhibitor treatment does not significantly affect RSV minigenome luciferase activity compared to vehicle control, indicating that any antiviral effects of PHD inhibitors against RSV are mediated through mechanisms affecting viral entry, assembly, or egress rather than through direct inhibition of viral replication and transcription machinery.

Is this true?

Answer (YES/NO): NO